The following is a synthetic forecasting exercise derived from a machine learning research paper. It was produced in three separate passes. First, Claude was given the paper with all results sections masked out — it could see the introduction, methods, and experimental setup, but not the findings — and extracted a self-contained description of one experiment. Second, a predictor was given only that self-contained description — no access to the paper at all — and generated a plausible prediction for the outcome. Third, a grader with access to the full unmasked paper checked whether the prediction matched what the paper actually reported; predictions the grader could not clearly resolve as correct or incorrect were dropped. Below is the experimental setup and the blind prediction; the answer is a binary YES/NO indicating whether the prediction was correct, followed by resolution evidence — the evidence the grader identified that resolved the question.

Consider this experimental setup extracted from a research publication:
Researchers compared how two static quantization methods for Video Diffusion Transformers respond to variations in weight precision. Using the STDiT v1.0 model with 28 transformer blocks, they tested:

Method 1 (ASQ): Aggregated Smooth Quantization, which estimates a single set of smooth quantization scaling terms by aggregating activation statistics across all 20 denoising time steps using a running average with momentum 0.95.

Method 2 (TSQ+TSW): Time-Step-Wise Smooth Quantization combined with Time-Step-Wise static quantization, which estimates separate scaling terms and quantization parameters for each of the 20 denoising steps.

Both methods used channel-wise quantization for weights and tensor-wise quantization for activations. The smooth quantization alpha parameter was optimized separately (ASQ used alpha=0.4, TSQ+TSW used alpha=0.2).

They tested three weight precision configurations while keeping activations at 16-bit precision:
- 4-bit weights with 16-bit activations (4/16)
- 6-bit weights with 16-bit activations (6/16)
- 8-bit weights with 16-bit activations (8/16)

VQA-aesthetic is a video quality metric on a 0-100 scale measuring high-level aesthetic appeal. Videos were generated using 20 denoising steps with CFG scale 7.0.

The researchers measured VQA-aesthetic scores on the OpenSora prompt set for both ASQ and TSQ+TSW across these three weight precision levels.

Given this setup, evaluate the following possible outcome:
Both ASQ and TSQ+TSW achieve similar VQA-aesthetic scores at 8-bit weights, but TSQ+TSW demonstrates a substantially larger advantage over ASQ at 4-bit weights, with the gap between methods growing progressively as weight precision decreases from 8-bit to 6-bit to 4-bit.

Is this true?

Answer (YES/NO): NO